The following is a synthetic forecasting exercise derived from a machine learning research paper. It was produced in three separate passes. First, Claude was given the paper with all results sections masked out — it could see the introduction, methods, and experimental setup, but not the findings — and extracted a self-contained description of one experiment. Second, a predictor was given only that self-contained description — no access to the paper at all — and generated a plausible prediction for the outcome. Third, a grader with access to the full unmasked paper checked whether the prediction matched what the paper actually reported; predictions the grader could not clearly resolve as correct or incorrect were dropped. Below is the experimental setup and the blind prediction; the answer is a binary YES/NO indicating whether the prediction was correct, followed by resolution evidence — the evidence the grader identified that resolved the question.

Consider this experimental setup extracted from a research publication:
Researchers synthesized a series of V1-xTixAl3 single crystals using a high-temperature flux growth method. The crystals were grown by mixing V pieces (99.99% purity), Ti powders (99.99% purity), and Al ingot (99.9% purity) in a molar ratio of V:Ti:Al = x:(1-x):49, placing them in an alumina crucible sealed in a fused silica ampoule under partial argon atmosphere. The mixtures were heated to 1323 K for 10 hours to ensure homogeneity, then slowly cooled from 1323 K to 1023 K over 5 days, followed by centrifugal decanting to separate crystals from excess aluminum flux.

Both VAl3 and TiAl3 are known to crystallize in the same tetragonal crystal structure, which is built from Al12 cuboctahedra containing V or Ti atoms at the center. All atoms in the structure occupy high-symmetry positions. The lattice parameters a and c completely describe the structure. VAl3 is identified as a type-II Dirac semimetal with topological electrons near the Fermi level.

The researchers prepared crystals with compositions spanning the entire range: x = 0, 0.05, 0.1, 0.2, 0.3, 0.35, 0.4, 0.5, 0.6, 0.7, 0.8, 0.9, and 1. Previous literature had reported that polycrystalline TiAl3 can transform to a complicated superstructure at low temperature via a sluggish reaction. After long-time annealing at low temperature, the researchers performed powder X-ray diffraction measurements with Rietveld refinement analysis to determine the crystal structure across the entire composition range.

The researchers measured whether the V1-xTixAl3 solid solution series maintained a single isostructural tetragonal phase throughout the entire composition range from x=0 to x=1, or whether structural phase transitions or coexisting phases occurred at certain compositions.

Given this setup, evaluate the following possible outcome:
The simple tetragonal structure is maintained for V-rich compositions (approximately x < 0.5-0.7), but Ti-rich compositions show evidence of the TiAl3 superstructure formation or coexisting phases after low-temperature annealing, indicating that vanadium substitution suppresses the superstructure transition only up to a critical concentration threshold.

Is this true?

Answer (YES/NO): NO